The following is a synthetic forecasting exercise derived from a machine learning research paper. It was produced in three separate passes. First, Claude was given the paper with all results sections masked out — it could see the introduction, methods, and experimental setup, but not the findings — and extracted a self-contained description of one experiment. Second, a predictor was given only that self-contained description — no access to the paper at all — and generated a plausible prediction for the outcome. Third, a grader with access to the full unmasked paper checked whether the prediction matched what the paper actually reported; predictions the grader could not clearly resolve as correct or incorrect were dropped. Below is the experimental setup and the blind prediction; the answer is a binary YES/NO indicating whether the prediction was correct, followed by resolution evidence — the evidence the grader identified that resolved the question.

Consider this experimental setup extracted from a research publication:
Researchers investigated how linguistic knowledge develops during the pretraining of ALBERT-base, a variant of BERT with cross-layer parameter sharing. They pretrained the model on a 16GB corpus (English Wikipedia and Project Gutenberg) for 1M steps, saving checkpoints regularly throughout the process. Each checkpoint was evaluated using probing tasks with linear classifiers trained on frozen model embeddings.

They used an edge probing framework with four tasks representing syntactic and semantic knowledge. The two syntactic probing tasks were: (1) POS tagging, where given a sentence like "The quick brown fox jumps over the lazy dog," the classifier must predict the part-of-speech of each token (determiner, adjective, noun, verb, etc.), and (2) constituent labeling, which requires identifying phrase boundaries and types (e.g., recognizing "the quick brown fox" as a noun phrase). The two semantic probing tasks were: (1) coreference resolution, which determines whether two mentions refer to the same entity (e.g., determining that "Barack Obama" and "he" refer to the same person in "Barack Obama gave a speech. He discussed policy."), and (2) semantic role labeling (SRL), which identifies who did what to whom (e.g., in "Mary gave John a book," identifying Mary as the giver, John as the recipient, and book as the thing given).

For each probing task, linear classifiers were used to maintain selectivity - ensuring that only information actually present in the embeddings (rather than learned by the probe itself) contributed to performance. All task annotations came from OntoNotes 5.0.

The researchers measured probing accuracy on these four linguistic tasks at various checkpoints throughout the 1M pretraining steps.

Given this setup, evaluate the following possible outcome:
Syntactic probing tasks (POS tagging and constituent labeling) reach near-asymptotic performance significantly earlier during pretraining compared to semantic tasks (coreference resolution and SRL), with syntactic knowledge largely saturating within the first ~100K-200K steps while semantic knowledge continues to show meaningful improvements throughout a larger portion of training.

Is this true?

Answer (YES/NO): NO